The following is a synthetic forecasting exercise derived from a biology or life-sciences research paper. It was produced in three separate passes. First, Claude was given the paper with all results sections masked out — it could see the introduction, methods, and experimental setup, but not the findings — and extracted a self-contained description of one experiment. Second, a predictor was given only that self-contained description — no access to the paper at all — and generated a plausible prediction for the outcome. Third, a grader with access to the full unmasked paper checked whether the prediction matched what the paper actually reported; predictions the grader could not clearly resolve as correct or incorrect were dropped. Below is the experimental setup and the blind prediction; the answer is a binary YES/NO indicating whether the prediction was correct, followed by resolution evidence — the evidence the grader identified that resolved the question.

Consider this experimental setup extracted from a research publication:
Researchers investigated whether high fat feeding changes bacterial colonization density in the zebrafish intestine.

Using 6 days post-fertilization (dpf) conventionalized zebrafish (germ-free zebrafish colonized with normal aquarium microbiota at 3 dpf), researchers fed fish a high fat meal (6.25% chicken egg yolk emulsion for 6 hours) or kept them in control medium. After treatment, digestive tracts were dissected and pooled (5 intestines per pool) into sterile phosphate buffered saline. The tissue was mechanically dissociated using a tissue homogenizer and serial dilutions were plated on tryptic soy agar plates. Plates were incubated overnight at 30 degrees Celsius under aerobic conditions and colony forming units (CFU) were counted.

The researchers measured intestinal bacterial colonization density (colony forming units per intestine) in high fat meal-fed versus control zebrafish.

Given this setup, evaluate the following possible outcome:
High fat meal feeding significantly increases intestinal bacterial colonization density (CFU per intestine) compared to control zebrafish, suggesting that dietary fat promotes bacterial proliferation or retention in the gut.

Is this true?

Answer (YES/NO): YES